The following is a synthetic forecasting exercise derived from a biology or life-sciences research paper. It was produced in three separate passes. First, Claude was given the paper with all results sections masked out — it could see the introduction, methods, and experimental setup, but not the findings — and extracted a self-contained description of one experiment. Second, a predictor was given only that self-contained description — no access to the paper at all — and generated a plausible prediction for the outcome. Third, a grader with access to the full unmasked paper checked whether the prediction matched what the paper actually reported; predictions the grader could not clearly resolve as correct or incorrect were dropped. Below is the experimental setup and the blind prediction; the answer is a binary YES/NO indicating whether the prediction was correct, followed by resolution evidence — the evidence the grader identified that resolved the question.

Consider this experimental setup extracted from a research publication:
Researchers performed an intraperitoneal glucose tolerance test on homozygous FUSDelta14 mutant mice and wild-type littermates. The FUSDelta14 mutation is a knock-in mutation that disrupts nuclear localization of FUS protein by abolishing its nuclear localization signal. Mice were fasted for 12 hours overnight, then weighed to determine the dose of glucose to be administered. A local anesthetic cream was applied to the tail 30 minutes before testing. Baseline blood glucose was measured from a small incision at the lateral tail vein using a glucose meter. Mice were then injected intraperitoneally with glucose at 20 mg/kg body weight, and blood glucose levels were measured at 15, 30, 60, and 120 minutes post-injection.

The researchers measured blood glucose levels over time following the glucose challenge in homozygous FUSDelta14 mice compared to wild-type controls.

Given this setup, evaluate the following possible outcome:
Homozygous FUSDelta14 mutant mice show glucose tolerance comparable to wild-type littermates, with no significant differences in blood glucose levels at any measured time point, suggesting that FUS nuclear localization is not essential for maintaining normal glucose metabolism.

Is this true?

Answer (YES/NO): NO